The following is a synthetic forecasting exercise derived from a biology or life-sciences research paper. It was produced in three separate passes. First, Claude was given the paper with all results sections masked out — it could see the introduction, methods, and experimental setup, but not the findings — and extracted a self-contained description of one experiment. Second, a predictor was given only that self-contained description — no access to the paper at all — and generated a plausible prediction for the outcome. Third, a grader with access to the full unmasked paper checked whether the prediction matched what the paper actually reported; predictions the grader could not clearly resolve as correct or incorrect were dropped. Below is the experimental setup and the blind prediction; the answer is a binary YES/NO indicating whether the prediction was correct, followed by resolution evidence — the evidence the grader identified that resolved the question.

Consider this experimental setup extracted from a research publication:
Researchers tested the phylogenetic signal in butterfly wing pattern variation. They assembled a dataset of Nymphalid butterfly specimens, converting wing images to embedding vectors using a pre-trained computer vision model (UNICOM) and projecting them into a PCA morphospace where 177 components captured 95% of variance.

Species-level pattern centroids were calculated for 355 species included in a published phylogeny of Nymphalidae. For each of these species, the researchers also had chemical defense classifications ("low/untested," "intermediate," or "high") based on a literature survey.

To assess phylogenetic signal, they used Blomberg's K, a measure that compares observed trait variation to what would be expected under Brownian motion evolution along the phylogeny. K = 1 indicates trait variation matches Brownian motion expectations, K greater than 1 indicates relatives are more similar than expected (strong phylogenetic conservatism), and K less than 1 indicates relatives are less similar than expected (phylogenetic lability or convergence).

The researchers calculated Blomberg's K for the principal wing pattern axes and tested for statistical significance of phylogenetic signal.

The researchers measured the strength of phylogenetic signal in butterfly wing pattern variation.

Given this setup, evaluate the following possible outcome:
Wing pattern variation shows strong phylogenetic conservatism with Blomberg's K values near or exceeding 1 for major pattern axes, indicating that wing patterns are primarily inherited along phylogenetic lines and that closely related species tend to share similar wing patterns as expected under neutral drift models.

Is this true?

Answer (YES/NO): NO